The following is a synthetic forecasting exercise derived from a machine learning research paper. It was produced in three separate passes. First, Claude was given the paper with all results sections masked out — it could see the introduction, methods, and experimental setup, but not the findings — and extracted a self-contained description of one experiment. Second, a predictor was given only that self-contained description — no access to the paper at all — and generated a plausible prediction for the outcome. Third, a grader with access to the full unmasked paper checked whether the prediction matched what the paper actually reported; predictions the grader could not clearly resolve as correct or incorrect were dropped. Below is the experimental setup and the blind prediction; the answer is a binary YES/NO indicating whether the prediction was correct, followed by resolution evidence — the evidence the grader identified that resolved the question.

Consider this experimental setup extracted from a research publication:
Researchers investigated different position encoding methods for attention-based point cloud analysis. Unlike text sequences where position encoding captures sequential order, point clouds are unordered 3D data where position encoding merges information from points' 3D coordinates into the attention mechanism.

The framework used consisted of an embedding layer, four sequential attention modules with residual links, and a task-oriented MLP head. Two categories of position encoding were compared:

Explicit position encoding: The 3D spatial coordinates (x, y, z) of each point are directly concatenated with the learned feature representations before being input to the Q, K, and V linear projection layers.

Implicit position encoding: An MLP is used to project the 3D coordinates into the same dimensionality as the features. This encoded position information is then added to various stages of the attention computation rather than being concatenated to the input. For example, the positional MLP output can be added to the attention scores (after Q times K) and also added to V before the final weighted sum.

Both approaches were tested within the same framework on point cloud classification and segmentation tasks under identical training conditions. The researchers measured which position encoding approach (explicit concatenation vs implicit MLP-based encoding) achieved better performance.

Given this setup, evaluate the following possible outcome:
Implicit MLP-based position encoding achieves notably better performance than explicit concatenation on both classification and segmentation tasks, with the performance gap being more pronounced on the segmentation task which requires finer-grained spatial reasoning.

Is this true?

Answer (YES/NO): YES